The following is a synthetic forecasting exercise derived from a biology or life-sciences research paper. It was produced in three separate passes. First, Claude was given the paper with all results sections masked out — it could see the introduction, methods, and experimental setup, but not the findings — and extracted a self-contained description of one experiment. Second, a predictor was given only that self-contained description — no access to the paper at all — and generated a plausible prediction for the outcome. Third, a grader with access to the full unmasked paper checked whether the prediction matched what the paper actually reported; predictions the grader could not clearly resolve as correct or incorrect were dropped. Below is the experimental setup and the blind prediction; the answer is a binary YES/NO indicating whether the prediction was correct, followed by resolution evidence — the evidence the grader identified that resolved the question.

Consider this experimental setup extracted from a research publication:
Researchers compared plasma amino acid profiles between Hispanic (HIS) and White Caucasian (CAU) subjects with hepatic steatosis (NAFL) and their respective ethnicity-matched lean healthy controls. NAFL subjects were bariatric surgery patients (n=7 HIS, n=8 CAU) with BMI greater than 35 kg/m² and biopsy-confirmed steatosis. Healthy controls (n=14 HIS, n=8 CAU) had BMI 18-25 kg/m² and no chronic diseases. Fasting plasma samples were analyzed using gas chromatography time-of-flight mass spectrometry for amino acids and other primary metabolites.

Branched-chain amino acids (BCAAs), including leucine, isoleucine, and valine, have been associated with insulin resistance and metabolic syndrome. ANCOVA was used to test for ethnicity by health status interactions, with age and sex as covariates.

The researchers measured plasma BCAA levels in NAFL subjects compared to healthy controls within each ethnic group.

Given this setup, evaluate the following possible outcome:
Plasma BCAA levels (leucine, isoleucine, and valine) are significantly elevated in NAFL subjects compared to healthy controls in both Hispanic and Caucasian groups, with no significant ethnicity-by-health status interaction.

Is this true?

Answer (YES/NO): NO